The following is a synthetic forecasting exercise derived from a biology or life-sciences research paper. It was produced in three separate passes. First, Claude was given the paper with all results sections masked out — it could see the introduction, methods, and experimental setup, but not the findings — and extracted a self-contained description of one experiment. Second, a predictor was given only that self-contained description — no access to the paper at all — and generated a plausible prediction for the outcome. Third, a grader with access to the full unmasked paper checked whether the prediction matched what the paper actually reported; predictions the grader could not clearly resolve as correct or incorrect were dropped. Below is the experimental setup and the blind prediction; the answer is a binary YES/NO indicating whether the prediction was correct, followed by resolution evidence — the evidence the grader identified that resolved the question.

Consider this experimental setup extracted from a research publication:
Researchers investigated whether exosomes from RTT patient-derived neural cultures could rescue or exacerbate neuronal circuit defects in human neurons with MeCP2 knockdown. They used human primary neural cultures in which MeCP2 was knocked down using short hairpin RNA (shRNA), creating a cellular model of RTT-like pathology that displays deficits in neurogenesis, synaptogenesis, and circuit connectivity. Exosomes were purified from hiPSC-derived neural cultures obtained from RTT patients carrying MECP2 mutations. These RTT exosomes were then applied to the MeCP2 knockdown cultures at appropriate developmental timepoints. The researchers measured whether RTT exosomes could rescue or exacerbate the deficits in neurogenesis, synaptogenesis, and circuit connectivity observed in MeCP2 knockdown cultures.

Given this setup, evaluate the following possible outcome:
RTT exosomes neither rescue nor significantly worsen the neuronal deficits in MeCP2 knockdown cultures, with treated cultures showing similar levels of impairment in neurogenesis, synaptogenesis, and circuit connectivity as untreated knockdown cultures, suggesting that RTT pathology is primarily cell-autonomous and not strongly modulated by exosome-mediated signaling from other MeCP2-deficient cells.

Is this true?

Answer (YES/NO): YES